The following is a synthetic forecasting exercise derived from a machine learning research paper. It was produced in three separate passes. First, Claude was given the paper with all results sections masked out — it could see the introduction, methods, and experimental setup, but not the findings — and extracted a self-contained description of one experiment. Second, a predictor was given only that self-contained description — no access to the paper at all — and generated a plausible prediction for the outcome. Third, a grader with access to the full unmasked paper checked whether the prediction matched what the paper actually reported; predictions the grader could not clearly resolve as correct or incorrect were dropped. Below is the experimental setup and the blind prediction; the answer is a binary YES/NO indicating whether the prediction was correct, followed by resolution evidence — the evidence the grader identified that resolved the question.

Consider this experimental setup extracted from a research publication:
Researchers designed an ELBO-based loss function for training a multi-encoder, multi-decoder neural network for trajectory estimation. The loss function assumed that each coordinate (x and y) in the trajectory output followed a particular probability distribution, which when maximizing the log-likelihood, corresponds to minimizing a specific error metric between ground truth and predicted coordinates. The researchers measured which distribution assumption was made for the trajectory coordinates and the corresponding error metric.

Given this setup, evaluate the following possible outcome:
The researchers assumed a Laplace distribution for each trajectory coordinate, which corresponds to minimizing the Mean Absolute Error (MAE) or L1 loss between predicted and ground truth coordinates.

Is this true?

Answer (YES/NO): YES